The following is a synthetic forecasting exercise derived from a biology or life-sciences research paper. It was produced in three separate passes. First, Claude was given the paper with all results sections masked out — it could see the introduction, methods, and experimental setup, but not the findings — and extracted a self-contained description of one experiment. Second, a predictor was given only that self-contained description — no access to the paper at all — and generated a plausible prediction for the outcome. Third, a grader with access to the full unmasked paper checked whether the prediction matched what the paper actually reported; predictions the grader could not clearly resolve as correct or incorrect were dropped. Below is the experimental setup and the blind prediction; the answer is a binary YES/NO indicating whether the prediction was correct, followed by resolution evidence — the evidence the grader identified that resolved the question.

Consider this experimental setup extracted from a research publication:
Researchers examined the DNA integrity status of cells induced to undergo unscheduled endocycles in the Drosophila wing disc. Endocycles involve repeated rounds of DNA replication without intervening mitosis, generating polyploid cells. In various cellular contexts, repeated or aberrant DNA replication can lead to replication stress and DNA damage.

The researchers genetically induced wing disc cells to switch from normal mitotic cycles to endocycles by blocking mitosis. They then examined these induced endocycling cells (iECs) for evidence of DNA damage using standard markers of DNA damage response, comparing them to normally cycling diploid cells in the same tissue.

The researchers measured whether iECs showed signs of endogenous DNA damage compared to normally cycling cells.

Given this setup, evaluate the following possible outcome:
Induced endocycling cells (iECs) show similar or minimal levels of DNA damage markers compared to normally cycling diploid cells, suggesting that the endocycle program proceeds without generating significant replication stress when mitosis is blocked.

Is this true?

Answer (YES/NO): NO